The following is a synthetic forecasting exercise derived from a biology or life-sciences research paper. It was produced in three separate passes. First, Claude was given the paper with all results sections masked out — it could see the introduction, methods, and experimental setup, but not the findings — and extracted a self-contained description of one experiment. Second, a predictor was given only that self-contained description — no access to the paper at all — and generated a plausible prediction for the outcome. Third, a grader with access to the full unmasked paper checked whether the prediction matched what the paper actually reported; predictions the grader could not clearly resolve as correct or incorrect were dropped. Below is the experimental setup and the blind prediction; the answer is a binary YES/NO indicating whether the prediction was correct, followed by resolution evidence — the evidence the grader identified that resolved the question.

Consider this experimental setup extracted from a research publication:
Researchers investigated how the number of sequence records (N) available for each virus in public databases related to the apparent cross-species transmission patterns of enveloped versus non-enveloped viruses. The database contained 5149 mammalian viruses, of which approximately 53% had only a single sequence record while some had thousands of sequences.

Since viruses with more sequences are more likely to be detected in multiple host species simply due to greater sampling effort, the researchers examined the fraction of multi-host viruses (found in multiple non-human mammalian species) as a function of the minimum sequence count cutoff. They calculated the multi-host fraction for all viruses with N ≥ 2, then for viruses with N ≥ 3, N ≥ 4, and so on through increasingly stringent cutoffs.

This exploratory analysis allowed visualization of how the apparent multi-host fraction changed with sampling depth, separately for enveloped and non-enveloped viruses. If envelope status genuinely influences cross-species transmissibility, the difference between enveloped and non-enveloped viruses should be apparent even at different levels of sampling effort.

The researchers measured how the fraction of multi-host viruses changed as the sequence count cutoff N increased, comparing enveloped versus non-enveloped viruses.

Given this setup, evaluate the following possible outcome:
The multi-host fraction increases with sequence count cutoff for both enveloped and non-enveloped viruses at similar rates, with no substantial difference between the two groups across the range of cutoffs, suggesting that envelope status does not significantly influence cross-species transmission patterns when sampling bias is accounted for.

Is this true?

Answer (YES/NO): NO